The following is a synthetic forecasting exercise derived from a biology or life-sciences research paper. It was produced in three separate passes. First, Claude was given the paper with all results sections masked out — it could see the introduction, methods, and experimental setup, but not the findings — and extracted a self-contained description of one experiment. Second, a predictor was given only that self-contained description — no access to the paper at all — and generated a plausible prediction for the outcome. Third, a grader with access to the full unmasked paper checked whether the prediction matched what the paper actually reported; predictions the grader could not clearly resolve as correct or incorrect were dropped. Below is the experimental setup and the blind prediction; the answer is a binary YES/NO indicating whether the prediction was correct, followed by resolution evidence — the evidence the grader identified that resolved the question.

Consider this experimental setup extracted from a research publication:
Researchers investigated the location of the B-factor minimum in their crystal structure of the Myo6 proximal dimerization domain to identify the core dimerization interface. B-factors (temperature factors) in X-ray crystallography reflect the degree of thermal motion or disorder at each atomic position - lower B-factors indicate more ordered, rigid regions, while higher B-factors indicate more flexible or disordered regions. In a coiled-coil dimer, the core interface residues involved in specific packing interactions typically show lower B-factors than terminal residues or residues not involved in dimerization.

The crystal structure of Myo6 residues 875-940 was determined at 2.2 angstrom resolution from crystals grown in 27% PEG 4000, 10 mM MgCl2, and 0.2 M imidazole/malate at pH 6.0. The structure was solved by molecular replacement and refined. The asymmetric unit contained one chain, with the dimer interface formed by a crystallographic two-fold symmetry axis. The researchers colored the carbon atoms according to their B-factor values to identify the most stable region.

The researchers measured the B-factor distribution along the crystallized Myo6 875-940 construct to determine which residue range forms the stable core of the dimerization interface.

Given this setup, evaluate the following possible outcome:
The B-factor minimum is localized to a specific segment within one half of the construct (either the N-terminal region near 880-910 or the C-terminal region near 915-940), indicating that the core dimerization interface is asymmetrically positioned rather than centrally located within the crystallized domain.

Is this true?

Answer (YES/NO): NO